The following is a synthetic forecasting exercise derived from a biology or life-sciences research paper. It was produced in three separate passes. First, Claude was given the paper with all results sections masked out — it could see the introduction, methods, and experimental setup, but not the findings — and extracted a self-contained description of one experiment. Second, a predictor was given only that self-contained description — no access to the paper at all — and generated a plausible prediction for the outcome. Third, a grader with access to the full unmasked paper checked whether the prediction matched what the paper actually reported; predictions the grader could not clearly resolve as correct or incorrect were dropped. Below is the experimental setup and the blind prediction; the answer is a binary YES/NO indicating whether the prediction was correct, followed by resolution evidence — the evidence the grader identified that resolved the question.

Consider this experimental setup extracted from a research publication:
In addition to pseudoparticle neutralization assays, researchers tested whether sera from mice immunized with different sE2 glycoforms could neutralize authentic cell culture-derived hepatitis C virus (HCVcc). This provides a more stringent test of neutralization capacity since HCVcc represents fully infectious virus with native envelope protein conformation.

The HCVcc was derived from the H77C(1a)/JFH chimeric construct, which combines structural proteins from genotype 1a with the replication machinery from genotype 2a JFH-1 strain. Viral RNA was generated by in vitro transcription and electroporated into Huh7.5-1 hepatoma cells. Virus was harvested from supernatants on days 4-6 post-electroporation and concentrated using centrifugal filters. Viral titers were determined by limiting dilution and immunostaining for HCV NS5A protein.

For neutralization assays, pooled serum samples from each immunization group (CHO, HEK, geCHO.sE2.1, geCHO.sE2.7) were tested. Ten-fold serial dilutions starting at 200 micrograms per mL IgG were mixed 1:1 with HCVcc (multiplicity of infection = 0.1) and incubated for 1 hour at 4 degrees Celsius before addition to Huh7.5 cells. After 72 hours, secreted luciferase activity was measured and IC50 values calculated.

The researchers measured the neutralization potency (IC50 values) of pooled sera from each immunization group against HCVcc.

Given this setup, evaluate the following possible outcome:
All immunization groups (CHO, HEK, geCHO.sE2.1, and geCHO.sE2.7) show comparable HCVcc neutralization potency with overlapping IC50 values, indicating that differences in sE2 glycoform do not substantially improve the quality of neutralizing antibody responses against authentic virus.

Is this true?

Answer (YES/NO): NO